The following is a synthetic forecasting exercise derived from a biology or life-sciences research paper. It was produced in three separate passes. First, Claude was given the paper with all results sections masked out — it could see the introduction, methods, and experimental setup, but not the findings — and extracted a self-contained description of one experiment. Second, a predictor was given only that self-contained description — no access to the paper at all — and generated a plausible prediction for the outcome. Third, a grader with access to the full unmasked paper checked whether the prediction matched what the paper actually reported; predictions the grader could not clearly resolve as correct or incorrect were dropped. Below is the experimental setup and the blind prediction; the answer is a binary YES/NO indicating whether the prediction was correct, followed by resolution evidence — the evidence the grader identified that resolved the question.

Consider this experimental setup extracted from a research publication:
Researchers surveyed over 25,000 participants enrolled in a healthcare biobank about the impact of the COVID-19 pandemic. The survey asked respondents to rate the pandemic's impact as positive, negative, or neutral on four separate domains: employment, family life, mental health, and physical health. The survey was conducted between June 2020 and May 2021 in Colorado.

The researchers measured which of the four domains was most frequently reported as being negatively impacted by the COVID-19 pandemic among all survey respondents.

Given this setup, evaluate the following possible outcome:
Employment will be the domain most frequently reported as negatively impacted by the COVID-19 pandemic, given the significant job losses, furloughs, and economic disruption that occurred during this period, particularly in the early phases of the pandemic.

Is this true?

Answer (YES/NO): NO